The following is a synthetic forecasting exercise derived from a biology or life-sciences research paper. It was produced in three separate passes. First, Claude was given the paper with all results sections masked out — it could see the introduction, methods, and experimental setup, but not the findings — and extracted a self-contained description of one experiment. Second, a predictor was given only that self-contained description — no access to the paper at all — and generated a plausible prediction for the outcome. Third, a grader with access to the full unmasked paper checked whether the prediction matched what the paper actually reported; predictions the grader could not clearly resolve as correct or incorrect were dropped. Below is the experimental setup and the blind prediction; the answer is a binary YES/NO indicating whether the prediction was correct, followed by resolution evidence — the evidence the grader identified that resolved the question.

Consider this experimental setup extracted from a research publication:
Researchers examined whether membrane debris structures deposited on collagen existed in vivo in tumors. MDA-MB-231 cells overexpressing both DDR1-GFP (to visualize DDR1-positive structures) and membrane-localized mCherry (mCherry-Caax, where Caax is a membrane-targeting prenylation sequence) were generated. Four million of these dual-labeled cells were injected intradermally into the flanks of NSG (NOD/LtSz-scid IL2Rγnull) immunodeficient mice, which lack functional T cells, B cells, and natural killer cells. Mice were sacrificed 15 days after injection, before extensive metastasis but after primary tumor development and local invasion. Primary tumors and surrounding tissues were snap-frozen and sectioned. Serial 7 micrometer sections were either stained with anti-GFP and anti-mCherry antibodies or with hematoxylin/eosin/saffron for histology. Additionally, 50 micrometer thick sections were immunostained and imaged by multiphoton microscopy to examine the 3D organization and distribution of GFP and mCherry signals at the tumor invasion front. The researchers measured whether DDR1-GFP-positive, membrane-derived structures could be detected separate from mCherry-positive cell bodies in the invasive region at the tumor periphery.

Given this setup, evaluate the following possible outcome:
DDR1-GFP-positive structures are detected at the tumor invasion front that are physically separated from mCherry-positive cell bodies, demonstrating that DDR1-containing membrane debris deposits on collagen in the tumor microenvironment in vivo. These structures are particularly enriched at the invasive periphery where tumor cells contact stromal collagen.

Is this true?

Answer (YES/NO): YES